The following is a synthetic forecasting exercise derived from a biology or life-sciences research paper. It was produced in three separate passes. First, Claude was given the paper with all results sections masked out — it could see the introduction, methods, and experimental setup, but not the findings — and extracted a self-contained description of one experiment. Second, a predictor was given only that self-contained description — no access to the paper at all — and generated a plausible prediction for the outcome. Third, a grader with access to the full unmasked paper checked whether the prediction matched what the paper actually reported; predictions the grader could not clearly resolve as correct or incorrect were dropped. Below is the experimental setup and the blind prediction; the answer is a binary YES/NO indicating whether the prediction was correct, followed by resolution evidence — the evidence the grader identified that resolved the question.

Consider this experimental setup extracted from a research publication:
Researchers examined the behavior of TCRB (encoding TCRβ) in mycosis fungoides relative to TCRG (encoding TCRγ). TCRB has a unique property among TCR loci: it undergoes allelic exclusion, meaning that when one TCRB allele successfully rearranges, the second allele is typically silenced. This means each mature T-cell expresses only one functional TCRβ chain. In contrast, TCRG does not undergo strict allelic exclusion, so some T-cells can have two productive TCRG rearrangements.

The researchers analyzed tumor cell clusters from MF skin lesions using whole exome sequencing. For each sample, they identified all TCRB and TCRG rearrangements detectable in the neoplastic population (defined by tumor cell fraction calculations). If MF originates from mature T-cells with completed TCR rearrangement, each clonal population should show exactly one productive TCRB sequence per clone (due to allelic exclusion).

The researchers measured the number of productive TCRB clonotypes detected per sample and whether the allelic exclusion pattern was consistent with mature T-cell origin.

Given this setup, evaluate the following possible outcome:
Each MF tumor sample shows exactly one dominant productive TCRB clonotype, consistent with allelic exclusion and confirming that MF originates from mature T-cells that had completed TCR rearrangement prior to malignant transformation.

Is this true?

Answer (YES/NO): NO